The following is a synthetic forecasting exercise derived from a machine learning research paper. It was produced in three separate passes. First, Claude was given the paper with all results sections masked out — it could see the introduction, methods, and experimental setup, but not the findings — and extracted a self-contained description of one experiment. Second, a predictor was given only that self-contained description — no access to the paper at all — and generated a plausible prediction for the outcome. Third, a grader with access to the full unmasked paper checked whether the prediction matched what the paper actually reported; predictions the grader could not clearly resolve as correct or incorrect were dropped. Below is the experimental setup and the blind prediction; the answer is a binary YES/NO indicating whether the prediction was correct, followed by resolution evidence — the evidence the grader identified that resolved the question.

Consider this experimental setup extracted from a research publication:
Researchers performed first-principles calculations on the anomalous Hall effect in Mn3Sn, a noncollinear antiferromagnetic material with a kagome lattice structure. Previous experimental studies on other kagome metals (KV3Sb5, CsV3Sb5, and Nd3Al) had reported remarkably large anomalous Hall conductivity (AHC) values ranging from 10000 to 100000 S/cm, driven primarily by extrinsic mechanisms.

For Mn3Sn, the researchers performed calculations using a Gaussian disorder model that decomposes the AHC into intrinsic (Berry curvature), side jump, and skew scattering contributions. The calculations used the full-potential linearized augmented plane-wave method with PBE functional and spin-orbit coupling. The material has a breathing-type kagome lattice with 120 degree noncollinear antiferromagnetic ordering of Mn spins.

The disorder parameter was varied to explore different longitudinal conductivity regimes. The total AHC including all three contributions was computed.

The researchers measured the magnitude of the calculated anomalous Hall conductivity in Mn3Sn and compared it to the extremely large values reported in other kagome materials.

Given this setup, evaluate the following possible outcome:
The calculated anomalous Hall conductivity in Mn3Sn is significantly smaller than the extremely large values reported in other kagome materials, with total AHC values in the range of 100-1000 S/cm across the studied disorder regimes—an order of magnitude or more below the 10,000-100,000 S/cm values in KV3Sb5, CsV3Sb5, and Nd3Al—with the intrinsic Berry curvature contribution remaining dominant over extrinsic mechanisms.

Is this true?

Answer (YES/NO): NO